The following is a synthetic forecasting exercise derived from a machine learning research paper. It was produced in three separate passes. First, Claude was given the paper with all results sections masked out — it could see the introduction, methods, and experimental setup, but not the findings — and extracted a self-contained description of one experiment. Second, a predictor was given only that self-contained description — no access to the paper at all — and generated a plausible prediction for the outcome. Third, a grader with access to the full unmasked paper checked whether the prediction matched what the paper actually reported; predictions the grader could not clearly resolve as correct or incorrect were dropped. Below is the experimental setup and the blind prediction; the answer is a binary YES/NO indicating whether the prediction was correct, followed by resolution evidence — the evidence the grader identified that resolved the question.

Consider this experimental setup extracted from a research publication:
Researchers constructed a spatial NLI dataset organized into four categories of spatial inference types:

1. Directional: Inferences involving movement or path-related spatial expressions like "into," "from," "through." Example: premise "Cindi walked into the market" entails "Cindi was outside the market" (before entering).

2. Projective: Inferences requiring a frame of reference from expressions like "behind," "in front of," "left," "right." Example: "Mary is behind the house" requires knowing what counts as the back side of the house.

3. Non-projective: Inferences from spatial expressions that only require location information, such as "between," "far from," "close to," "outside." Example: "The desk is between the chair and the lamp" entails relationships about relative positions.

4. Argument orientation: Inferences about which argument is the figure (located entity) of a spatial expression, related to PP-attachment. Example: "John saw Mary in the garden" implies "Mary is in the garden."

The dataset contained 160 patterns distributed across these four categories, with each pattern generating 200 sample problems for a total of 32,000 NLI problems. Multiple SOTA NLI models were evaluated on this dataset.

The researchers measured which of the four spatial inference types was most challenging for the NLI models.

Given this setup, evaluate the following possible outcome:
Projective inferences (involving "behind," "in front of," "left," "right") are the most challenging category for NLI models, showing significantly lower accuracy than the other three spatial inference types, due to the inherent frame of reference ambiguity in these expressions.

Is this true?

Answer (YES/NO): NO